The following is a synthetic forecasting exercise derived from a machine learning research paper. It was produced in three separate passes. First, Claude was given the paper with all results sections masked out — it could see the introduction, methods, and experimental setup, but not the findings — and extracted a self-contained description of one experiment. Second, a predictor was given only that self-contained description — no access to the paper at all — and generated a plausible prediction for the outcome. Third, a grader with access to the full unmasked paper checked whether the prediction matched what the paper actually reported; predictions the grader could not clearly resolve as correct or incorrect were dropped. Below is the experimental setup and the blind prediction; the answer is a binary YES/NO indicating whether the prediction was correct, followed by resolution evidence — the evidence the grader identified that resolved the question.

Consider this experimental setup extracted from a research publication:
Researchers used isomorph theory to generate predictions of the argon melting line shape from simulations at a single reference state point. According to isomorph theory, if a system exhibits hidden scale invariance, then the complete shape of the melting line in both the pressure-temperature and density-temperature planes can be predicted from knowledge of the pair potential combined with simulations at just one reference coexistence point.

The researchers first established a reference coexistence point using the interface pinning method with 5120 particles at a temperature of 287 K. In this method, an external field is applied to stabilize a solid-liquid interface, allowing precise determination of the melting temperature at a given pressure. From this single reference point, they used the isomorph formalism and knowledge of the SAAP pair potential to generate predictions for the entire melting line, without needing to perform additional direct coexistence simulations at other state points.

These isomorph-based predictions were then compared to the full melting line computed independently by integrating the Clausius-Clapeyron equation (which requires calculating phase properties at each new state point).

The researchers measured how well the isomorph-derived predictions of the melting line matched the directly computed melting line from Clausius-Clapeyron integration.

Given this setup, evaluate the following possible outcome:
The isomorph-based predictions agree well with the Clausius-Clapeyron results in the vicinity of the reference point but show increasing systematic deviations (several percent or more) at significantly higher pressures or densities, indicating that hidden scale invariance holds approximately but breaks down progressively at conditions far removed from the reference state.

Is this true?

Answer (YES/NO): NO